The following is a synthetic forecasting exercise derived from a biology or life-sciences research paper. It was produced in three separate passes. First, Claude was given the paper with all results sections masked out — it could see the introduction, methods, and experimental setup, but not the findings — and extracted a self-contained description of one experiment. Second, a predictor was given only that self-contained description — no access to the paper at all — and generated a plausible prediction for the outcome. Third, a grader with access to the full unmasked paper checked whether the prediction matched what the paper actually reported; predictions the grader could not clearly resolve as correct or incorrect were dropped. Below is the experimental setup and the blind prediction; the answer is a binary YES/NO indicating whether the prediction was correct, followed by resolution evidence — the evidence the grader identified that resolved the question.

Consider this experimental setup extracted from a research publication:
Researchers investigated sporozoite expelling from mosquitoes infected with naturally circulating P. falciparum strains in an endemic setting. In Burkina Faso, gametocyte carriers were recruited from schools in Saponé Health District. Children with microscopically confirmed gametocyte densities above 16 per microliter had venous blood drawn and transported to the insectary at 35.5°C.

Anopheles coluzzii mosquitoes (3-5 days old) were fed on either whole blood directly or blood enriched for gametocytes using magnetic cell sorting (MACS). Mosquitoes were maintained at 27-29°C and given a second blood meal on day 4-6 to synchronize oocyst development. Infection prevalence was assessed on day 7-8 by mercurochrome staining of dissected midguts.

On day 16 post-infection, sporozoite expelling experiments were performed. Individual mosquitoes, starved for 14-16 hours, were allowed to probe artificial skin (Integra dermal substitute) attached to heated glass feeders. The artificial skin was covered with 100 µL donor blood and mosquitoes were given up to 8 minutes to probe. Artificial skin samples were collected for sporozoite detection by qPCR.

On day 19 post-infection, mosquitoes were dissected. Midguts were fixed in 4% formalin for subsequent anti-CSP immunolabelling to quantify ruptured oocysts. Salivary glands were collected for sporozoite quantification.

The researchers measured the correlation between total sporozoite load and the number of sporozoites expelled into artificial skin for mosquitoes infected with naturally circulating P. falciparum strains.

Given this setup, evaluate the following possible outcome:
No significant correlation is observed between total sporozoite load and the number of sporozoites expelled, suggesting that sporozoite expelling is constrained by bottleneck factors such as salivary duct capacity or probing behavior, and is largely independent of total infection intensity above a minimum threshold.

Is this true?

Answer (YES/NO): NO